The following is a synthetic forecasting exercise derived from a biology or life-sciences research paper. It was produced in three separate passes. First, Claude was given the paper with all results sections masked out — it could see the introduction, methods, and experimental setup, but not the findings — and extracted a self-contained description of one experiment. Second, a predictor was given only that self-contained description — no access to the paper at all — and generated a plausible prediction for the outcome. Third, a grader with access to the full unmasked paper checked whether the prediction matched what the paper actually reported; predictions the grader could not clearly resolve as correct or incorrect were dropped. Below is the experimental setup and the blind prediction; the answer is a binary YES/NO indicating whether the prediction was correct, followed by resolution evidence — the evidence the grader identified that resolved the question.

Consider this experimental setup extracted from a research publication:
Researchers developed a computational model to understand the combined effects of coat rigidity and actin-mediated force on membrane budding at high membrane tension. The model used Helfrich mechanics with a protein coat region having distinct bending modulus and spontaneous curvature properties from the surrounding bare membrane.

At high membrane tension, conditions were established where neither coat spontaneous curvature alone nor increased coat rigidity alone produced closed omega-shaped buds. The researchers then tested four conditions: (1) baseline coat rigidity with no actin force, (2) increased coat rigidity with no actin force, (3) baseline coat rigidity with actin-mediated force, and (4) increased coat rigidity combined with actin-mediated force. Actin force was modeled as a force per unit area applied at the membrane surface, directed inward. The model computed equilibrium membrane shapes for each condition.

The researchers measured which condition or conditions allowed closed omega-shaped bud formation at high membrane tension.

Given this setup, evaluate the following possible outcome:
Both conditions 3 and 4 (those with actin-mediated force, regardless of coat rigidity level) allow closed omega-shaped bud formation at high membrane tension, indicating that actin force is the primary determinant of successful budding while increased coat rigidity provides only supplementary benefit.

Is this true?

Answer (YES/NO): NO